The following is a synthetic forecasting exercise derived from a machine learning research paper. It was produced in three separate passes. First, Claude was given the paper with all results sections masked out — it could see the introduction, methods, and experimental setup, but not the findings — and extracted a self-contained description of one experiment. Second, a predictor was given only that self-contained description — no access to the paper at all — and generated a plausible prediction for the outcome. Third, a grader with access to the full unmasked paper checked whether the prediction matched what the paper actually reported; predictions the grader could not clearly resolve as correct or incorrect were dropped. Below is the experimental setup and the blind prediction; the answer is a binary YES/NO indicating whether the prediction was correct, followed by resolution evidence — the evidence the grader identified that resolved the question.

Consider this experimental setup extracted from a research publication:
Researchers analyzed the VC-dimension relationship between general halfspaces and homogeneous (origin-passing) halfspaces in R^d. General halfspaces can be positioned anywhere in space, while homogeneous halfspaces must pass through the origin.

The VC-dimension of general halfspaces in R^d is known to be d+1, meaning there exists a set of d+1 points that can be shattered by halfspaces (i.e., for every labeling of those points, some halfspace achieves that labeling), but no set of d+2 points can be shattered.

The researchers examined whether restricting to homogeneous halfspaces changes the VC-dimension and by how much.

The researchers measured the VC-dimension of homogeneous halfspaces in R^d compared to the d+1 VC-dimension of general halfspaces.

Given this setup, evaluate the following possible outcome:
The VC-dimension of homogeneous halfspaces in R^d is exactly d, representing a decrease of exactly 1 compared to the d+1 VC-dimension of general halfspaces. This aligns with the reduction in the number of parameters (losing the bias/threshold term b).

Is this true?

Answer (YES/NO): YES